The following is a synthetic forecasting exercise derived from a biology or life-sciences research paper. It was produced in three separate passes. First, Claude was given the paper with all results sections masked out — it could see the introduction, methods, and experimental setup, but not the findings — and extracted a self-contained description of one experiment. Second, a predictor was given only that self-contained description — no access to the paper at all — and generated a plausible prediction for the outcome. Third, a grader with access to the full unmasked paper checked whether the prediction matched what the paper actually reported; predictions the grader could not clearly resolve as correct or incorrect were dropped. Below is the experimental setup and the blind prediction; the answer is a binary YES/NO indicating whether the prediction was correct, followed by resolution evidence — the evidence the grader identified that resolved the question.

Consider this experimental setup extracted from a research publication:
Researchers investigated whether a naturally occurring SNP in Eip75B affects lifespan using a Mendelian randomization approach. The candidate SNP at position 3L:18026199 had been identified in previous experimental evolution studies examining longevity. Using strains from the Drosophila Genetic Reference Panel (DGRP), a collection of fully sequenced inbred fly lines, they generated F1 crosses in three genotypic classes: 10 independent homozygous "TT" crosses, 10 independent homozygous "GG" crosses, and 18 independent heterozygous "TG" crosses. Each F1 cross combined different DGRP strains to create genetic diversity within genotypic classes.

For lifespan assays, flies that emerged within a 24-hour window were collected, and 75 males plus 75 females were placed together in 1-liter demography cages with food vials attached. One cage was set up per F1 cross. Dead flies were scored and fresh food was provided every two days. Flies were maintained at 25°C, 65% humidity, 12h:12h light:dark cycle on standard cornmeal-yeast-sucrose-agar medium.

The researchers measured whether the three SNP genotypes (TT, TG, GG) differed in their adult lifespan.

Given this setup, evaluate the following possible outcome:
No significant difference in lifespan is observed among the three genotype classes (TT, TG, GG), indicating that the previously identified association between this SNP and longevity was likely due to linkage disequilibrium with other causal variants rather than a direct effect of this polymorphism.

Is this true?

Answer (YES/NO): YES